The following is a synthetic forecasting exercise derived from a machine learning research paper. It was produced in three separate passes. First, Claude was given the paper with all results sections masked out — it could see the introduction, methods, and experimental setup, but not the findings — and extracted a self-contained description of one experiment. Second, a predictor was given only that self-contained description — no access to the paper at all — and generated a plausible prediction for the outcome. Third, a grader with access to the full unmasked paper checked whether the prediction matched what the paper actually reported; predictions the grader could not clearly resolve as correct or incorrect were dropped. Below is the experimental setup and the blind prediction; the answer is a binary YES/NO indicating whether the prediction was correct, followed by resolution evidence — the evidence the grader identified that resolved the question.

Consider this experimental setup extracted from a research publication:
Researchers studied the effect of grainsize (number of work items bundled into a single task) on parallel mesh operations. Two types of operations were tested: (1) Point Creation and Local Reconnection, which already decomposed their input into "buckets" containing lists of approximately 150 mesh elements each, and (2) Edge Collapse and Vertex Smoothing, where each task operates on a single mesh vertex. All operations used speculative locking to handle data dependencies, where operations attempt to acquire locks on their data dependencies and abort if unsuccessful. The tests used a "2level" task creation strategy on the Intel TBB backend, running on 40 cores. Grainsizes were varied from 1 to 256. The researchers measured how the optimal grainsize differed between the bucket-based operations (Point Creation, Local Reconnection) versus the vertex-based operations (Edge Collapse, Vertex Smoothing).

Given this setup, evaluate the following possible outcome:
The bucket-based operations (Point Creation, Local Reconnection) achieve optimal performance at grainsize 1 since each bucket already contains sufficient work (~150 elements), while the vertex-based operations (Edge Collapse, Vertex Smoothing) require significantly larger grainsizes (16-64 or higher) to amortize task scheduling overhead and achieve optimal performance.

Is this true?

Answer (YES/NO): YES